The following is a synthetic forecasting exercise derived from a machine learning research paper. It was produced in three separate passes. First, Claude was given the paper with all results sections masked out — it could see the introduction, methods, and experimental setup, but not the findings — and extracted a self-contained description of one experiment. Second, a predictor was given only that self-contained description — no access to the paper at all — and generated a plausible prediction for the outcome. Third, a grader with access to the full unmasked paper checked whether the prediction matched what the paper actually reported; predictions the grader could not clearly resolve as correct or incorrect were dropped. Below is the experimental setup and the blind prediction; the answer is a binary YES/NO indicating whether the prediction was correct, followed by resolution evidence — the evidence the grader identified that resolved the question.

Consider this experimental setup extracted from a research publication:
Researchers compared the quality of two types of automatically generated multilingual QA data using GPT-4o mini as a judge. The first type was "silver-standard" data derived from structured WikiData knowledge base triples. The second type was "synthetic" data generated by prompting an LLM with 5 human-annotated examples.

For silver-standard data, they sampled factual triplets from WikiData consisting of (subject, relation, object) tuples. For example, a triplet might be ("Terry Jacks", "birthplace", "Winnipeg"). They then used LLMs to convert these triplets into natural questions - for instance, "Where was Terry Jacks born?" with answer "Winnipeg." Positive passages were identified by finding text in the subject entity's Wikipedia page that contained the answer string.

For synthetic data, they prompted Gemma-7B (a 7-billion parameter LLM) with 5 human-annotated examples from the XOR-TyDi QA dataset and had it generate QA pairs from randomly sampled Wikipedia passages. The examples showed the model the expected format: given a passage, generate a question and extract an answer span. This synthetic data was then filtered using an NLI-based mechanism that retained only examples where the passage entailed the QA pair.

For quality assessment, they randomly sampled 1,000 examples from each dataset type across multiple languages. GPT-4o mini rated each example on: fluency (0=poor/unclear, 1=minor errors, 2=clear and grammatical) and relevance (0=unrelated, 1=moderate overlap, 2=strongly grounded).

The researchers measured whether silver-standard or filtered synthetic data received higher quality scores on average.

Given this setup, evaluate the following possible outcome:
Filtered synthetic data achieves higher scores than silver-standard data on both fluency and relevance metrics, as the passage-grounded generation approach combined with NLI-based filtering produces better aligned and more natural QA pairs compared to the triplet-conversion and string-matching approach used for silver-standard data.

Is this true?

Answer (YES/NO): NO